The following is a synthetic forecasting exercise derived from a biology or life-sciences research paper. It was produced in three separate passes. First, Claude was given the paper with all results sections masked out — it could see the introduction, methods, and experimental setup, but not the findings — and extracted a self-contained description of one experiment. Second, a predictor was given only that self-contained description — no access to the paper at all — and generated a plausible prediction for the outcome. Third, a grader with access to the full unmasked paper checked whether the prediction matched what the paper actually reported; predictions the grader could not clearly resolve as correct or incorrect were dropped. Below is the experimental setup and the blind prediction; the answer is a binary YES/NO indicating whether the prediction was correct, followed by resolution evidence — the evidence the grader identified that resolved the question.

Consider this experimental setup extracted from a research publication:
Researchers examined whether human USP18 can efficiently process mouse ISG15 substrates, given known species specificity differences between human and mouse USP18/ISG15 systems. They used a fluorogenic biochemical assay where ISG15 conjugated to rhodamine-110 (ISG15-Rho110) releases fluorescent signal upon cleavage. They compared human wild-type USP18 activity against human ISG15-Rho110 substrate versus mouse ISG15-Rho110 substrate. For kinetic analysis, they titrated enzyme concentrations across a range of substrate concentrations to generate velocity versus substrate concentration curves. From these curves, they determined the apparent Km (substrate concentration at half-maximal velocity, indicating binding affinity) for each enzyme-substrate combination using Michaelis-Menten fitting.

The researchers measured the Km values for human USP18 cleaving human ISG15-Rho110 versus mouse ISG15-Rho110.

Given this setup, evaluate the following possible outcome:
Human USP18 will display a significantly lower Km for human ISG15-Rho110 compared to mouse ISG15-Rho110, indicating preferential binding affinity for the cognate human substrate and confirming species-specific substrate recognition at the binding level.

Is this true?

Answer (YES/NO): YES